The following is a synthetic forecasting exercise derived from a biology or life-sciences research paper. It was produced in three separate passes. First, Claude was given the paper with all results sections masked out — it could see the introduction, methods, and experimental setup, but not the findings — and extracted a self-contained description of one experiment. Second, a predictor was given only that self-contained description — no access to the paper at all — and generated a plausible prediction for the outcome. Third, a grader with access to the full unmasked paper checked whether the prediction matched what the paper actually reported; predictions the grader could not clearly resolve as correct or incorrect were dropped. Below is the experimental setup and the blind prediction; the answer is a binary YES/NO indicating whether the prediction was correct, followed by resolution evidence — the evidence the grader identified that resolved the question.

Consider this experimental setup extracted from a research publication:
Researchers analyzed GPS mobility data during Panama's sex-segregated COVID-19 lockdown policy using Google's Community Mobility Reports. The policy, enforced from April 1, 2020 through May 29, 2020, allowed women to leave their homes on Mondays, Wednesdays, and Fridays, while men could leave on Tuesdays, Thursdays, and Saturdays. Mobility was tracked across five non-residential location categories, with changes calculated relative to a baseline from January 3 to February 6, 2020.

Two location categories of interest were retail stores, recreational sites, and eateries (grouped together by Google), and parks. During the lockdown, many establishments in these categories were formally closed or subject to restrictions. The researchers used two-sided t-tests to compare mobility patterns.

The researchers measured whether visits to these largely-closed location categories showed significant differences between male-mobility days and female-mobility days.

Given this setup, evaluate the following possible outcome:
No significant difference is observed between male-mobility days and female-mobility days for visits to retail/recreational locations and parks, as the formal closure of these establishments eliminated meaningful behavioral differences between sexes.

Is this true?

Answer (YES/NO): NO